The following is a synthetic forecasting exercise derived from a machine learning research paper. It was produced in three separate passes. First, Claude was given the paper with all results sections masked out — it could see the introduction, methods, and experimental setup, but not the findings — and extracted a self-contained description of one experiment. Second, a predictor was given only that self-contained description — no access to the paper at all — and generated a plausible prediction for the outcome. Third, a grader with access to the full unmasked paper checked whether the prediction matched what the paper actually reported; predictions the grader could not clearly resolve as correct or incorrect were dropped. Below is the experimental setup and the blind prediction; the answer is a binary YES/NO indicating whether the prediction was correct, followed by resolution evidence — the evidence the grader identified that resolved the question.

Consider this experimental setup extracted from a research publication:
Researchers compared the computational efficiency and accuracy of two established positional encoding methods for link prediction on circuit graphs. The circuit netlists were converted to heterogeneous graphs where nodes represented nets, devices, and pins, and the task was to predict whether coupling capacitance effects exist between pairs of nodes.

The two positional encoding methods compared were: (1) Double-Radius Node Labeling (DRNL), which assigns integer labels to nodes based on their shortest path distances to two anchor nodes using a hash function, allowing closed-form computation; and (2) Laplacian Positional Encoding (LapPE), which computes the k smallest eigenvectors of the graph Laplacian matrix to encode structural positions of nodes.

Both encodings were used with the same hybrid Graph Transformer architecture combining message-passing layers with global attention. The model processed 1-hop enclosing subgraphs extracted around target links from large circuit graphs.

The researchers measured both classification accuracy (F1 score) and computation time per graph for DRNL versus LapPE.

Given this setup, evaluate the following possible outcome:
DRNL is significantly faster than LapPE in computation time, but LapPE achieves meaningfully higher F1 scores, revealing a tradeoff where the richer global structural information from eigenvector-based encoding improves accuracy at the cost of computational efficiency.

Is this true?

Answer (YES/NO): NO